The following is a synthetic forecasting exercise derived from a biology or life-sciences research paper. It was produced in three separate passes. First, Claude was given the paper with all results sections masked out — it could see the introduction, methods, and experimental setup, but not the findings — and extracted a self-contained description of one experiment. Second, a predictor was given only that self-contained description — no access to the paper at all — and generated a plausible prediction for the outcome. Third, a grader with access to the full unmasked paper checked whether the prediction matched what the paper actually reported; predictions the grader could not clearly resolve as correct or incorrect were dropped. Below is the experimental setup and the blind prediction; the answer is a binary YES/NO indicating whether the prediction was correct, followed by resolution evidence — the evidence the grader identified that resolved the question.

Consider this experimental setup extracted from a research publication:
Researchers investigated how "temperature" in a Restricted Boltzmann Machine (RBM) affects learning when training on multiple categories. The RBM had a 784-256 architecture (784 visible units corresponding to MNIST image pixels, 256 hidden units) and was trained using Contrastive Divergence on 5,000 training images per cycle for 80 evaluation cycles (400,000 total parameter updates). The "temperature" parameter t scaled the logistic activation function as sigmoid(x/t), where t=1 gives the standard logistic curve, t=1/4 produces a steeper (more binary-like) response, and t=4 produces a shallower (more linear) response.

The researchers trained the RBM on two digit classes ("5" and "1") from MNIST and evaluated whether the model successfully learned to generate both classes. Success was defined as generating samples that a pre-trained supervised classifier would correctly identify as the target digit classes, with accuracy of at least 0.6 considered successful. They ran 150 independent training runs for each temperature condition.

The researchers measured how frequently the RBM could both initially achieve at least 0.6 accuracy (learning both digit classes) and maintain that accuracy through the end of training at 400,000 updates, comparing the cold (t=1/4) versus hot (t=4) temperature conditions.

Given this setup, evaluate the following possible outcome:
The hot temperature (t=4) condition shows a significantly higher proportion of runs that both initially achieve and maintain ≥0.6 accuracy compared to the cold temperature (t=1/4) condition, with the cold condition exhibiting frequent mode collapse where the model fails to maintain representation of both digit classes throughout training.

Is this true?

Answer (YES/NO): YES